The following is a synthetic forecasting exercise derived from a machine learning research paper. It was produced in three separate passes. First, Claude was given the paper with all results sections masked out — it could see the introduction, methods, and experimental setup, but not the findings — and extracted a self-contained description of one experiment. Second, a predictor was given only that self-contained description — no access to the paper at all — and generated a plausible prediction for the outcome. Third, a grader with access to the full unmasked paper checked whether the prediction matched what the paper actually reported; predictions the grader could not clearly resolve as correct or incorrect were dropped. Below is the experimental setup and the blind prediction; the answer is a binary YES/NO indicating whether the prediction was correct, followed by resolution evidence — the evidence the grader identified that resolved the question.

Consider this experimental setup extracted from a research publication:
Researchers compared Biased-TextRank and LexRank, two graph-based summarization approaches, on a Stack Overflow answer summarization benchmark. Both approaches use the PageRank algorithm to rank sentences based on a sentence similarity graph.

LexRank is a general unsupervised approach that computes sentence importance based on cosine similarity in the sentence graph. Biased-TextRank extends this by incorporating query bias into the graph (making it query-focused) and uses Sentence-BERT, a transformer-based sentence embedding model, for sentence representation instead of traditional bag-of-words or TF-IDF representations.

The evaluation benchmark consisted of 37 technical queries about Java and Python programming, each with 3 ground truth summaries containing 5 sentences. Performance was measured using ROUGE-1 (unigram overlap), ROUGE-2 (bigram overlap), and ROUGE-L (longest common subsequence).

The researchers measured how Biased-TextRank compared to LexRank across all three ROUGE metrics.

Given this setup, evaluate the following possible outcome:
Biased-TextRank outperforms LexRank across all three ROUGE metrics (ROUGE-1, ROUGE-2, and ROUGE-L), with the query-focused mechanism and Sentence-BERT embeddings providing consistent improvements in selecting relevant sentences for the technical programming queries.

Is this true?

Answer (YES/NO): NO